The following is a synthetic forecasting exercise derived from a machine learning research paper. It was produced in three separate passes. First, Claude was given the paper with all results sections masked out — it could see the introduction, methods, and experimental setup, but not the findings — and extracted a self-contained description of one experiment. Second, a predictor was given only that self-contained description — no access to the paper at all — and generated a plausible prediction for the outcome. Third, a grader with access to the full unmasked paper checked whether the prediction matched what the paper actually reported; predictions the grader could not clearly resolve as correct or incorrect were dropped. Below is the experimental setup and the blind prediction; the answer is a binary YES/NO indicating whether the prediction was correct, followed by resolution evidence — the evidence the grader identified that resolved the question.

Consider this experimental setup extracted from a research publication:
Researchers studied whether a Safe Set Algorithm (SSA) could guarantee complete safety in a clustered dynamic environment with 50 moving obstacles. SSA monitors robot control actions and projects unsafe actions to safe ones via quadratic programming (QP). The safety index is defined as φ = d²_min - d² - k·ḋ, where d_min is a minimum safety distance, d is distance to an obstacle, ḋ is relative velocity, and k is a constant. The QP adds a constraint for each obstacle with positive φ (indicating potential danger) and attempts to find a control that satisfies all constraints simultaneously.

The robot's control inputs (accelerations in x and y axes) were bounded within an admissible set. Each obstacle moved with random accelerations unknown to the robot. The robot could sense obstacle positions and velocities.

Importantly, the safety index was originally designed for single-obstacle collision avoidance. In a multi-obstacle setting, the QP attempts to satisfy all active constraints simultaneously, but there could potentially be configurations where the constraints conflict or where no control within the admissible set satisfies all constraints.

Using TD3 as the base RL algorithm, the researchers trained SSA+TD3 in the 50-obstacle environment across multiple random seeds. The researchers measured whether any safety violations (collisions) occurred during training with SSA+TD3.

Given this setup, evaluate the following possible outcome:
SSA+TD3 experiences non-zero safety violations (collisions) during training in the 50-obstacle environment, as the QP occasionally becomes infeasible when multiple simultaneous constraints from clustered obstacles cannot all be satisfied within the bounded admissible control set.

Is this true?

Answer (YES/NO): YES